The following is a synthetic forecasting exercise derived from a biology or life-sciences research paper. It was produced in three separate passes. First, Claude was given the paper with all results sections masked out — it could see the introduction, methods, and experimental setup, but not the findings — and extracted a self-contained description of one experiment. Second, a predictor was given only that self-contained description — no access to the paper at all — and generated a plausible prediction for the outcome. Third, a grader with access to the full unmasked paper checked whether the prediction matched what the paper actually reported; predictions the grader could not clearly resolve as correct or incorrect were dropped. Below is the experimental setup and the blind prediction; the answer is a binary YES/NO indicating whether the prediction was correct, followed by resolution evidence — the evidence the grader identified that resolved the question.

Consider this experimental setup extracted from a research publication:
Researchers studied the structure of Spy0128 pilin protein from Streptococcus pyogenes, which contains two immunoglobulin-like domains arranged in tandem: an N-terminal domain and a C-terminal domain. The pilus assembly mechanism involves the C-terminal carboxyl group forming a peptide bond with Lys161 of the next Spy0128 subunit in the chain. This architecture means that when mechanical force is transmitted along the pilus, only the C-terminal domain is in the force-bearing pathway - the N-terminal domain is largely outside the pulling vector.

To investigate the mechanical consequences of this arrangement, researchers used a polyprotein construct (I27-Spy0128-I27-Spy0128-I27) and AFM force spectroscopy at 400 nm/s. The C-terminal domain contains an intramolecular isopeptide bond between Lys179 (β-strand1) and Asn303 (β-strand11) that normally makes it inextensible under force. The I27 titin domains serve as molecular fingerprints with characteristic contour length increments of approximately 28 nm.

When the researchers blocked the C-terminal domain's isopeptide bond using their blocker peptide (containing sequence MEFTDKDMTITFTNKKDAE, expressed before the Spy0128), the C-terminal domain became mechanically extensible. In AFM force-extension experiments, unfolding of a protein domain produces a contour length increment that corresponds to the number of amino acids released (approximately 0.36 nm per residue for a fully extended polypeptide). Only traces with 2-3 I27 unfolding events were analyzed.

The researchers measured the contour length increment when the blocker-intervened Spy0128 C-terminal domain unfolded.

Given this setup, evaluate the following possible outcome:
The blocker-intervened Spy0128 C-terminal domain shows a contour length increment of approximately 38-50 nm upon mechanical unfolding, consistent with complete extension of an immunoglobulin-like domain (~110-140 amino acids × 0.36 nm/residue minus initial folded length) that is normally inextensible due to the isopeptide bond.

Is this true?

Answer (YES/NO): YES